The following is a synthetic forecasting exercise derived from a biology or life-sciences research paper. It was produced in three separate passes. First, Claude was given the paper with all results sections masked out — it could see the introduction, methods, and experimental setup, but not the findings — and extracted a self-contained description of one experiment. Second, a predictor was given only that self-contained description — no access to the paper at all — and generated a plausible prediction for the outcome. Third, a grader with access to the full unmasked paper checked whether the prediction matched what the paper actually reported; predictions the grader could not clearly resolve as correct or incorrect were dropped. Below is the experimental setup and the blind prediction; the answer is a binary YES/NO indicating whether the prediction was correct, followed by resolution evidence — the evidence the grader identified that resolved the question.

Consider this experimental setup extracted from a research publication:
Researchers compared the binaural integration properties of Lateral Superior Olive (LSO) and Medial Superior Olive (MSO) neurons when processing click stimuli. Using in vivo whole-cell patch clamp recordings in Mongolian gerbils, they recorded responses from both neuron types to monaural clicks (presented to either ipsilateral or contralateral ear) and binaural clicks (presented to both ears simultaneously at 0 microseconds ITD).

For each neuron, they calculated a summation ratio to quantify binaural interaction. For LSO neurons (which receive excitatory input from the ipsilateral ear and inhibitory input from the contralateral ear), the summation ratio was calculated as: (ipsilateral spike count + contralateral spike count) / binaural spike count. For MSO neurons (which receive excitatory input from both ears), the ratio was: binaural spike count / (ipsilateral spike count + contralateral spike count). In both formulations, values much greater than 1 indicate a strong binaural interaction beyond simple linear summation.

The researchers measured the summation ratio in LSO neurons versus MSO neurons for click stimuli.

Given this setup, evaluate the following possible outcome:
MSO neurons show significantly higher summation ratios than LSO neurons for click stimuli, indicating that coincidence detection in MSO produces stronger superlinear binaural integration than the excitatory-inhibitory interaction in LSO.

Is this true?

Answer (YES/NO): NO